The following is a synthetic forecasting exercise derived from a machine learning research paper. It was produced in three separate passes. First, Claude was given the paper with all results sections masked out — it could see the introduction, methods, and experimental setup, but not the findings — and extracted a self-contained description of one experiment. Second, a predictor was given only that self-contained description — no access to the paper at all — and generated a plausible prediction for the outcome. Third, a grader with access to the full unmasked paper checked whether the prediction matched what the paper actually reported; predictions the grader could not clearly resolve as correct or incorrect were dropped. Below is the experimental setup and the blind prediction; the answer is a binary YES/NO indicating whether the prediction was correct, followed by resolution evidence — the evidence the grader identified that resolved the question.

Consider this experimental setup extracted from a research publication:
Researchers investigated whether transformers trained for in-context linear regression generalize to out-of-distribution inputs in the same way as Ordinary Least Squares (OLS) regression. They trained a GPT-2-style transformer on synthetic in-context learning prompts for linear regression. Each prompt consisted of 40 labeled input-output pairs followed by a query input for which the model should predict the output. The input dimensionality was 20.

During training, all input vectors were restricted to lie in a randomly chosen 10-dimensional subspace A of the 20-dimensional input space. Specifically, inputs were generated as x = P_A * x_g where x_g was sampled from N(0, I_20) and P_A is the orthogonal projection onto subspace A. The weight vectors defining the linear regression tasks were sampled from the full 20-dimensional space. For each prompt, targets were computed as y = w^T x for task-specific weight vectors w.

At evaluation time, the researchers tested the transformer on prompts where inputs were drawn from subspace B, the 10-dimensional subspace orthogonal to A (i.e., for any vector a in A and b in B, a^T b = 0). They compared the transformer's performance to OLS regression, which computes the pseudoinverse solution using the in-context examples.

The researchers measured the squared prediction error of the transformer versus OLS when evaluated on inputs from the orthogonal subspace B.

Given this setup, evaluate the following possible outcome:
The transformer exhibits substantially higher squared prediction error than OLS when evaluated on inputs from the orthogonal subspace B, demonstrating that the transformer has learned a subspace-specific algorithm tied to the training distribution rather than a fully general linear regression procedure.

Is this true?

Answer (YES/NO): YES